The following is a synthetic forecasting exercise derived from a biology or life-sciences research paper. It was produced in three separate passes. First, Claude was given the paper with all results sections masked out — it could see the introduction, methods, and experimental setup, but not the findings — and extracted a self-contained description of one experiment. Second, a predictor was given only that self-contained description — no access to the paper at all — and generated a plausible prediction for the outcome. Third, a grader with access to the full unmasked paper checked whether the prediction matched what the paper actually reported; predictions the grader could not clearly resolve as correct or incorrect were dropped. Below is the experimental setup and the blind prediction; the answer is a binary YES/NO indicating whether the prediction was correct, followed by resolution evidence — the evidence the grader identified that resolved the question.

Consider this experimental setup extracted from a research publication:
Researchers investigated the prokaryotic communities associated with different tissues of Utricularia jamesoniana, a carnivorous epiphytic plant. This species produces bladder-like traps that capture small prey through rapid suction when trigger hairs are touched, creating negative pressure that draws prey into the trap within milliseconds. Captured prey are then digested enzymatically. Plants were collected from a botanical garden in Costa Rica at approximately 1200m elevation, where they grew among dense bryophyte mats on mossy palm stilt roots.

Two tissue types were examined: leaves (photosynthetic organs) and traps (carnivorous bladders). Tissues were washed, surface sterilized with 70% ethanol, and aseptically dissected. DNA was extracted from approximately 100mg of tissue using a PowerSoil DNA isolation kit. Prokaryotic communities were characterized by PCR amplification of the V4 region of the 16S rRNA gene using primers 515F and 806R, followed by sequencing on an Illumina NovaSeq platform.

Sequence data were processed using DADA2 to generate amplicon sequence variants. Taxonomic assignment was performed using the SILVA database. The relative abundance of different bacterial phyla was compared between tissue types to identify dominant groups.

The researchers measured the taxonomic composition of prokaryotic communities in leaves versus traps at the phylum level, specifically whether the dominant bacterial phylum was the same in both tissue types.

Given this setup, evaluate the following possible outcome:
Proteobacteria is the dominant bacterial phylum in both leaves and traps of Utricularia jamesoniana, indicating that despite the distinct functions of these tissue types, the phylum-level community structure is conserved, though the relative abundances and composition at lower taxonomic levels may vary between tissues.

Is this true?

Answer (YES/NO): YES